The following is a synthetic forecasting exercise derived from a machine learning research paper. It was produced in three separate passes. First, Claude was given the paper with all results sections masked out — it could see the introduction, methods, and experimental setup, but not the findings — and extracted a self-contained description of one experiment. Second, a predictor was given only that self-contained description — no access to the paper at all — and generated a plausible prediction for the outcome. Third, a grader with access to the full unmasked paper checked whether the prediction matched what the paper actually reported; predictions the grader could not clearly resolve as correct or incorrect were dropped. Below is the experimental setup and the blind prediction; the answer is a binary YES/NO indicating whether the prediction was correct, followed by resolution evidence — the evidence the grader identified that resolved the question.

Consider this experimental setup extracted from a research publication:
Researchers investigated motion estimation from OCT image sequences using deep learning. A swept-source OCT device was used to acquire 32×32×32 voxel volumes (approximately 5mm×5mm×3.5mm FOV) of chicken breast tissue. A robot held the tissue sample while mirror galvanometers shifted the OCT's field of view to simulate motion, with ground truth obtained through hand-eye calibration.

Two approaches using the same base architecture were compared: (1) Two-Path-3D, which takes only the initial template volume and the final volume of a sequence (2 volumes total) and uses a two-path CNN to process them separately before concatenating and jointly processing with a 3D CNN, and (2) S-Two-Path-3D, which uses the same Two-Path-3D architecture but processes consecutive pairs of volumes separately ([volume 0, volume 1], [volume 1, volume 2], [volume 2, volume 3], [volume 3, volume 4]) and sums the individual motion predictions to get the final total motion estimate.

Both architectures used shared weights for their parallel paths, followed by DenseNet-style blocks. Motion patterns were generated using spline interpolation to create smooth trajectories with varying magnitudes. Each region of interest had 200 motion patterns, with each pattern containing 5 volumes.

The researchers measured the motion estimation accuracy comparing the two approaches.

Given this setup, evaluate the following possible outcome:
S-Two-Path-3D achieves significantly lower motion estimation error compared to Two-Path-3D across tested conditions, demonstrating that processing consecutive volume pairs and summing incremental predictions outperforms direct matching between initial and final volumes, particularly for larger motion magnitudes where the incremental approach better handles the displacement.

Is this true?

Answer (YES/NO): YES